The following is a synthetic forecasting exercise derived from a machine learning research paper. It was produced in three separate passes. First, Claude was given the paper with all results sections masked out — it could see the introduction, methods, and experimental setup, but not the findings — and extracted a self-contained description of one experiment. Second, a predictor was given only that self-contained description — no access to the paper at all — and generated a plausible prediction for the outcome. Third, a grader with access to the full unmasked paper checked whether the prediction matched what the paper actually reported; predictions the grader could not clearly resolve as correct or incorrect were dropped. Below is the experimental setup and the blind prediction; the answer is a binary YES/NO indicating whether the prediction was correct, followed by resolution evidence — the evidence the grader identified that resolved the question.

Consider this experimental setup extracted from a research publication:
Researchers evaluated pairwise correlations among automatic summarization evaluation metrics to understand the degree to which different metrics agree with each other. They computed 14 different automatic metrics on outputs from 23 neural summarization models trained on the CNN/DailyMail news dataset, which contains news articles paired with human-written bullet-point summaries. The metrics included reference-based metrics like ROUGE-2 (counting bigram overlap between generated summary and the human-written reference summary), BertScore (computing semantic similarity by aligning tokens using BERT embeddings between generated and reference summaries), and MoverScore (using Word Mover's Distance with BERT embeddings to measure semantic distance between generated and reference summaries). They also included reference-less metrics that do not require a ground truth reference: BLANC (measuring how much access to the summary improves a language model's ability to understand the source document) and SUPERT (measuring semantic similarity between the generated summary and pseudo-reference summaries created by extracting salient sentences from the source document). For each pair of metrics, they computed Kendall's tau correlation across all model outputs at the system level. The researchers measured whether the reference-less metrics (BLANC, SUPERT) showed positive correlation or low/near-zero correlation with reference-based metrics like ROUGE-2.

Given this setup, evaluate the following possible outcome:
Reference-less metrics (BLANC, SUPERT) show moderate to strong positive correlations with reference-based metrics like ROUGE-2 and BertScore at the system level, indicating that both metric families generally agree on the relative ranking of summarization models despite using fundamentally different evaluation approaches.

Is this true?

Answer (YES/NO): NO